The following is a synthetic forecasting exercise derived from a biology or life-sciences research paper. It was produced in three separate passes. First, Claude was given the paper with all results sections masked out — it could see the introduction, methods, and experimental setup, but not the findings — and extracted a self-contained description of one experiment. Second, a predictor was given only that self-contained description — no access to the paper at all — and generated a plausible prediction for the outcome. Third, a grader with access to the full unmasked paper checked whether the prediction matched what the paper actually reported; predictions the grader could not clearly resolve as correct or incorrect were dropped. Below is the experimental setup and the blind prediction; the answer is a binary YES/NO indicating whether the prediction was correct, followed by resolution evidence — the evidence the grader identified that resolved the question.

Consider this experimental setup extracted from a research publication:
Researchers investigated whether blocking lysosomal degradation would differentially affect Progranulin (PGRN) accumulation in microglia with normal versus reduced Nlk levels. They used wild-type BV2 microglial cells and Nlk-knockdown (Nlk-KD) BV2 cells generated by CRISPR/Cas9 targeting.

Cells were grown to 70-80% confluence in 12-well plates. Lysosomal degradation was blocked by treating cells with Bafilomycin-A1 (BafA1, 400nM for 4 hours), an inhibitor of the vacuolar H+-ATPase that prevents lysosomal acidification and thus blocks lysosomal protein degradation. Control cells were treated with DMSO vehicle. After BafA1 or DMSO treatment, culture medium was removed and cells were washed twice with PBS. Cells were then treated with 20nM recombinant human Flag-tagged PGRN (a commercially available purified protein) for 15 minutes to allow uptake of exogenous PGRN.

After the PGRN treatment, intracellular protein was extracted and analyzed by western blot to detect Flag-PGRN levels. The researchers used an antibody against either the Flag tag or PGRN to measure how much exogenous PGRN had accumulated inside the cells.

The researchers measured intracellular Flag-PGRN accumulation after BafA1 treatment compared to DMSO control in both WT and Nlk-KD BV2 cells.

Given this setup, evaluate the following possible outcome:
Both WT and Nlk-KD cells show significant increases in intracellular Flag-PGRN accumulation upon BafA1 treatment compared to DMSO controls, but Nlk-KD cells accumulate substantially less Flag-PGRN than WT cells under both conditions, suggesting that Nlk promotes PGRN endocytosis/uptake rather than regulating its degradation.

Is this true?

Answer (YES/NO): NO